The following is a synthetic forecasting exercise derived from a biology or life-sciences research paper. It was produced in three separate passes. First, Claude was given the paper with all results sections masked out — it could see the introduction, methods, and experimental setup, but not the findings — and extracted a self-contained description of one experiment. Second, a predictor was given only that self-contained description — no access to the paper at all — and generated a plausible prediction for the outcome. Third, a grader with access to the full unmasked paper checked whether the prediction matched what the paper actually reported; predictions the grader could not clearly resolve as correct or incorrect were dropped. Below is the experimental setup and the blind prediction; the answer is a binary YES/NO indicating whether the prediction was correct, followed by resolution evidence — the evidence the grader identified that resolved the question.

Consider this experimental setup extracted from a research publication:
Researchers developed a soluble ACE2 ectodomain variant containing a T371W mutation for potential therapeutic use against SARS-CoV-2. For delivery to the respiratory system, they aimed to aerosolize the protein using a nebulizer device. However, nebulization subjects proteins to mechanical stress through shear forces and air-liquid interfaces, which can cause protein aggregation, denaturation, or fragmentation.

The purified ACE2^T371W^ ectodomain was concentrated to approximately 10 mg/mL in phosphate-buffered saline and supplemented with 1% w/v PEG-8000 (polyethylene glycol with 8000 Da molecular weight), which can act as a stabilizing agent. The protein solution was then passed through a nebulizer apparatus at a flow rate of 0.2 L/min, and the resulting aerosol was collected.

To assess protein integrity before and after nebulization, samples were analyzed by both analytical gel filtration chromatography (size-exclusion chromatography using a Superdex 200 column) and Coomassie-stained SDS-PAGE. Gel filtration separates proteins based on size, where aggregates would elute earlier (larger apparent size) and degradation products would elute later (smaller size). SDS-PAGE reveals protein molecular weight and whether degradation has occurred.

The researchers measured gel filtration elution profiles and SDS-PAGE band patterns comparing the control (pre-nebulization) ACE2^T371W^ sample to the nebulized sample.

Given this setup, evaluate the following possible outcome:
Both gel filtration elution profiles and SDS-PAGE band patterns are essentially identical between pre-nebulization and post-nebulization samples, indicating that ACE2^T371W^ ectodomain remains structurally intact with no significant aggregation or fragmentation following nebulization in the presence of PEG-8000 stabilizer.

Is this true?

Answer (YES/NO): YES